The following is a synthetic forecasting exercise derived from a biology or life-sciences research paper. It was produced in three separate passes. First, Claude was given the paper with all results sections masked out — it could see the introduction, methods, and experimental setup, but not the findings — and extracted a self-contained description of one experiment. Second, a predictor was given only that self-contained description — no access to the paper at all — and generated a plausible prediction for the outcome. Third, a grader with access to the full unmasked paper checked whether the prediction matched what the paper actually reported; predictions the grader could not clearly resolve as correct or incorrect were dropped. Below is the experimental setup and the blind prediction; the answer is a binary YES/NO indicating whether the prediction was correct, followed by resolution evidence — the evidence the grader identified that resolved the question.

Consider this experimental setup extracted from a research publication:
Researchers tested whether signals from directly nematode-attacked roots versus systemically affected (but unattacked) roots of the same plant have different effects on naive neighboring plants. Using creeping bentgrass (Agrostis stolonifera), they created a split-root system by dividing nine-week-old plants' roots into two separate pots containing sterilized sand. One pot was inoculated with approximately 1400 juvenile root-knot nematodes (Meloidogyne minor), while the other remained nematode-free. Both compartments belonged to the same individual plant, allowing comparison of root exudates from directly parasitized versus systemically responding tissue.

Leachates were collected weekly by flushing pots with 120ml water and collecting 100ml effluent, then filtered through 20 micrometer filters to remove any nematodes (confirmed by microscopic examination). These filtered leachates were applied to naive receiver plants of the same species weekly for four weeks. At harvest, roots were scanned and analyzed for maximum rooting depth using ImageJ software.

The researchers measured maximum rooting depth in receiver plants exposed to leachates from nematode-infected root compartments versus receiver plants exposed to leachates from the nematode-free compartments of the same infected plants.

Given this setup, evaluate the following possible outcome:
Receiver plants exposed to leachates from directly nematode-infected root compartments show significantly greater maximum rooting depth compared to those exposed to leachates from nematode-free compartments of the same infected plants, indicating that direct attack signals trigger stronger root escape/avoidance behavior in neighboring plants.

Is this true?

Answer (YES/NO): NO